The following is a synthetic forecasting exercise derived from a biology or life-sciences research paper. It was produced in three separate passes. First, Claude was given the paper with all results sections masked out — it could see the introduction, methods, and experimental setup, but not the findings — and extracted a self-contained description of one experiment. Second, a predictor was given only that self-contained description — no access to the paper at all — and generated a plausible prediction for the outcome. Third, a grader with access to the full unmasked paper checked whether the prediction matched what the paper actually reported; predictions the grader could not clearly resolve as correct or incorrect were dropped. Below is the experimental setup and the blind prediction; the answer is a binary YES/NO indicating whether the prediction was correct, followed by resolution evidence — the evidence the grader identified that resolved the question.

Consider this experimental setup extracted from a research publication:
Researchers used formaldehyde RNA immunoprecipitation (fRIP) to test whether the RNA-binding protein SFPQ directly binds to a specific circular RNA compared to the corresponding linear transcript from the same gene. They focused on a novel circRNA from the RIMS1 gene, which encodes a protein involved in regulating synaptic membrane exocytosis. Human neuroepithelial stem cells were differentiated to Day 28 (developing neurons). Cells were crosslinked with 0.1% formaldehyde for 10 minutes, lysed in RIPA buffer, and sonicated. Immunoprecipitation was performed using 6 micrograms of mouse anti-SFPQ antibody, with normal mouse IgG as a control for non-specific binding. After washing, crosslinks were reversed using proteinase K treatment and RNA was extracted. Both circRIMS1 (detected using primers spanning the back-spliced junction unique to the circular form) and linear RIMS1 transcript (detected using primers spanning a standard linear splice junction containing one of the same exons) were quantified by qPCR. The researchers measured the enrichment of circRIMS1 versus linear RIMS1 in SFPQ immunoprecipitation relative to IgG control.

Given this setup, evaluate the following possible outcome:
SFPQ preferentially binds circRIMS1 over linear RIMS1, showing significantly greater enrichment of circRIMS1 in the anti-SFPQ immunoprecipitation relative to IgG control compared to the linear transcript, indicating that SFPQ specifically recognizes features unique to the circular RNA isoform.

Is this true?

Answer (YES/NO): YES